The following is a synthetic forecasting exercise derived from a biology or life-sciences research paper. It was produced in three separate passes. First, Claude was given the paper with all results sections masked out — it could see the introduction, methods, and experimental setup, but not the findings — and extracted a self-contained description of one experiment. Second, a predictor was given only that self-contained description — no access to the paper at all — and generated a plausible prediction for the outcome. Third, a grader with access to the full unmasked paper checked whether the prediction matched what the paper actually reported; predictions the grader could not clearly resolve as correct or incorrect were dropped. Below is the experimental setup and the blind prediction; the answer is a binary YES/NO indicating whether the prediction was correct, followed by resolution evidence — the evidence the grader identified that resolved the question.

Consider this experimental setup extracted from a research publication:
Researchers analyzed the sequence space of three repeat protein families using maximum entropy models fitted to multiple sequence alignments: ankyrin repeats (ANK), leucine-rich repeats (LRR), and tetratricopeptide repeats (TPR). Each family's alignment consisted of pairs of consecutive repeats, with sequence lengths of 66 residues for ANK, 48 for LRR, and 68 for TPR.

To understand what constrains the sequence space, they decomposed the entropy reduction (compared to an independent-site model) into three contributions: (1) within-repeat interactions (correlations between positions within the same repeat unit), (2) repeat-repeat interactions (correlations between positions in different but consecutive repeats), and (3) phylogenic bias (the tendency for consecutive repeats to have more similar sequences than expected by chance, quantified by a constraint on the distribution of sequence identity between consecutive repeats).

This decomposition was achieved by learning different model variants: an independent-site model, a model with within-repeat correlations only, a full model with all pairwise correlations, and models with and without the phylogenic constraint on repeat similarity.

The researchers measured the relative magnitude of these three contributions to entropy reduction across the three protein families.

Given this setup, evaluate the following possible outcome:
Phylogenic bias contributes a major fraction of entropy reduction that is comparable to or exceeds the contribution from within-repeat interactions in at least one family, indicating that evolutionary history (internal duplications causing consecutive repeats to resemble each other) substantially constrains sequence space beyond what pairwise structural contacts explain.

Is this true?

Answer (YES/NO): YES